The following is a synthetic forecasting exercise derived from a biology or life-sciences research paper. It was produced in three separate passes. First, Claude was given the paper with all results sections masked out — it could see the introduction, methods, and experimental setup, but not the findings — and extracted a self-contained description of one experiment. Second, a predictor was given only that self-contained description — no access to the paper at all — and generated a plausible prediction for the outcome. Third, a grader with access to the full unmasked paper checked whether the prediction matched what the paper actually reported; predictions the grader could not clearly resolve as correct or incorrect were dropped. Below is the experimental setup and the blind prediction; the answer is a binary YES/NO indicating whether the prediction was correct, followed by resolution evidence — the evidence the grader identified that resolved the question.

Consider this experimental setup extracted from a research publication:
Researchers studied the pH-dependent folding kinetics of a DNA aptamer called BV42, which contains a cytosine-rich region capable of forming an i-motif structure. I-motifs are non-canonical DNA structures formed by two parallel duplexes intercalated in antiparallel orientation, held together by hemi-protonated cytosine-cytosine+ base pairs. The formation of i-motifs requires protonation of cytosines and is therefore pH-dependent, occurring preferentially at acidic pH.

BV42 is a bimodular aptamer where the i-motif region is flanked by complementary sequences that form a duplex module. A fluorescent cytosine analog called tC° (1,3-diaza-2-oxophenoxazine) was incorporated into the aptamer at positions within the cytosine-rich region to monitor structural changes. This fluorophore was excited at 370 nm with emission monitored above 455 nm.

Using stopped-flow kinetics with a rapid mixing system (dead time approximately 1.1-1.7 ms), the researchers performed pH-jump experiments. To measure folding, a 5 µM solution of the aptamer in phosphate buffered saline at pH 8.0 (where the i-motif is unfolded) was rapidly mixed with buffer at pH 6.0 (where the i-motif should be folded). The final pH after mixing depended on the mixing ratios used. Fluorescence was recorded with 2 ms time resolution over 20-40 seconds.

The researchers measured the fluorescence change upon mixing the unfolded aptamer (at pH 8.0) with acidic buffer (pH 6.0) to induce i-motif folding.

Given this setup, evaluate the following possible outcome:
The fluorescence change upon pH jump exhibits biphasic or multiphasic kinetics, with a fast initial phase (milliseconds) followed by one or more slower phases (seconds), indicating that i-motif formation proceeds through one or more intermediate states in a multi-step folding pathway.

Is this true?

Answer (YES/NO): YES